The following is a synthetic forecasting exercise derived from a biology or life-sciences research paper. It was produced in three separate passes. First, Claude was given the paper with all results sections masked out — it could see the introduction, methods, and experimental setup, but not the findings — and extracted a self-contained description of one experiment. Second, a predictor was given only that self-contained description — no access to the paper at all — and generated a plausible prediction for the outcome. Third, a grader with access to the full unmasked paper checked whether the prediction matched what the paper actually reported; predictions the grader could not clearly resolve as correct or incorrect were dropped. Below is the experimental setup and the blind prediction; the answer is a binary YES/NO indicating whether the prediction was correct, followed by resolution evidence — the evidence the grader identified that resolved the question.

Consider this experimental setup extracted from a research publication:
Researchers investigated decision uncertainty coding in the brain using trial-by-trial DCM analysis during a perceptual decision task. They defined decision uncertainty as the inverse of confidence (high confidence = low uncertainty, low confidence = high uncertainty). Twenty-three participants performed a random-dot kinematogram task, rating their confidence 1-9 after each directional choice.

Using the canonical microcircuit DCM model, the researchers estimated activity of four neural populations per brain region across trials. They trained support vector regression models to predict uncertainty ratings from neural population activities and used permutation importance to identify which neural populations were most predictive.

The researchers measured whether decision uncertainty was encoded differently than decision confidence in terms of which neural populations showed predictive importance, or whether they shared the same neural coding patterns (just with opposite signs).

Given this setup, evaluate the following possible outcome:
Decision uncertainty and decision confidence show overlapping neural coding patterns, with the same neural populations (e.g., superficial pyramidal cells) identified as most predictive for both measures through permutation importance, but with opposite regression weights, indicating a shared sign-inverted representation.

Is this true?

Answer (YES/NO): NO